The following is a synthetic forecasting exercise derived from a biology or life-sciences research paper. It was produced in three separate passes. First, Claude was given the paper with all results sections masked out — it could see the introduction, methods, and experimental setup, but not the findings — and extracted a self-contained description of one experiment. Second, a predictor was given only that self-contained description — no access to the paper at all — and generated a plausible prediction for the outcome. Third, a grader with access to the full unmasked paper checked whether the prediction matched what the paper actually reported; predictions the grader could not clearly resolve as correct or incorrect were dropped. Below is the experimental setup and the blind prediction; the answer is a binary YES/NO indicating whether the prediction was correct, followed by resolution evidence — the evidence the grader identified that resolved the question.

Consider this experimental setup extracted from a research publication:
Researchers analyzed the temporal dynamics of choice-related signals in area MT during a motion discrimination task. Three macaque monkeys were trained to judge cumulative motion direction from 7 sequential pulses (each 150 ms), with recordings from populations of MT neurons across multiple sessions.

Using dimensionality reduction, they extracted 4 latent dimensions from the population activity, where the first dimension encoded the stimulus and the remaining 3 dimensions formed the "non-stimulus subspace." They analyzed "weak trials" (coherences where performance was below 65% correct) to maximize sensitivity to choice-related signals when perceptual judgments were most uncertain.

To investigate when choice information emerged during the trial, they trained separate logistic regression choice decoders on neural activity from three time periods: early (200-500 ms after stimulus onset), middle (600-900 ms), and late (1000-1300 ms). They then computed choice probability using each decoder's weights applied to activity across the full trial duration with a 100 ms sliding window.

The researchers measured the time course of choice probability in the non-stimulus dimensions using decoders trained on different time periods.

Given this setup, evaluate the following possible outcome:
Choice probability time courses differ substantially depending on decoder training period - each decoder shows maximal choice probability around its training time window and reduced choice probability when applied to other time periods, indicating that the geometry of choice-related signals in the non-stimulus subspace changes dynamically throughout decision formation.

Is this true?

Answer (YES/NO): NO